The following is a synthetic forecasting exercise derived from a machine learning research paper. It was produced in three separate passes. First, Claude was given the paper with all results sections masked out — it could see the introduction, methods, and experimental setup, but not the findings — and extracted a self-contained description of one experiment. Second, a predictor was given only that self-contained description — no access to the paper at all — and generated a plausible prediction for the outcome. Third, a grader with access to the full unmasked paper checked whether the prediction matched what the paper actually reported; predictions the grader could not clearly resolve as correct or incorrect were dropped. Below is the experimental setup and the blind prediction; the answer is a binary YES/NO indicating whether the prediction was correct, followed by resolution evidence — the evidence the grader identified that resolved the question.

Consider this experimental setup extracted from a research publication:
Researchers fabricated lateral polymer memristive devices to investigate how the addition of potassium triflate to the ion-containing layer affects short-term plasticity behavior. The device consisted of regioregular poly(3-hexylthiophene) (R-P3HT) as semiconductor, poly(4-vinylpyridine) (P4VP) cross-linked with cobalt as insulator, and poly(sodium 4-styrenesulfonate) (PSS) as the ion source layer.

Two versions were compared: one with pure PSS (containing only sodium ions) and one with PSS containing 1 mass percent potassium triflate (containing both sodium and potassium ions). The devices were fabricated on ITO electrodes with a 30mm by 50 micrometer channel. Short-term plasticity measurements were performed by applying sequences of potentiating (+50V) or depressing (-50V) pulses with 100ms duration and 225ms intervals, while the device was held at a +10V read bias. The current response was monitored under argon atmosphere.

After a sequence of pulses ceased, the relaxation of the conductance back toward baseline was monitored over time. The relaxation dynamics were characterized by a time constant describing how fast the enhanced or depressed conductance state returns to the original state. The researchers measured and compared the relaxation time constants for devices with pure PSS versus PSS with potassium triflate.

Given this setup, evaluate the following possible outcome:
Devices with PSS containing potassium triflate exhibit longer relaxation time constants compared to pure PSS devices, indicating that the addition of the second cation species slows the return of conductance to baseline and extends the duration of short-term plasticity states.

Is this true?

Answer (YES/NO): NO